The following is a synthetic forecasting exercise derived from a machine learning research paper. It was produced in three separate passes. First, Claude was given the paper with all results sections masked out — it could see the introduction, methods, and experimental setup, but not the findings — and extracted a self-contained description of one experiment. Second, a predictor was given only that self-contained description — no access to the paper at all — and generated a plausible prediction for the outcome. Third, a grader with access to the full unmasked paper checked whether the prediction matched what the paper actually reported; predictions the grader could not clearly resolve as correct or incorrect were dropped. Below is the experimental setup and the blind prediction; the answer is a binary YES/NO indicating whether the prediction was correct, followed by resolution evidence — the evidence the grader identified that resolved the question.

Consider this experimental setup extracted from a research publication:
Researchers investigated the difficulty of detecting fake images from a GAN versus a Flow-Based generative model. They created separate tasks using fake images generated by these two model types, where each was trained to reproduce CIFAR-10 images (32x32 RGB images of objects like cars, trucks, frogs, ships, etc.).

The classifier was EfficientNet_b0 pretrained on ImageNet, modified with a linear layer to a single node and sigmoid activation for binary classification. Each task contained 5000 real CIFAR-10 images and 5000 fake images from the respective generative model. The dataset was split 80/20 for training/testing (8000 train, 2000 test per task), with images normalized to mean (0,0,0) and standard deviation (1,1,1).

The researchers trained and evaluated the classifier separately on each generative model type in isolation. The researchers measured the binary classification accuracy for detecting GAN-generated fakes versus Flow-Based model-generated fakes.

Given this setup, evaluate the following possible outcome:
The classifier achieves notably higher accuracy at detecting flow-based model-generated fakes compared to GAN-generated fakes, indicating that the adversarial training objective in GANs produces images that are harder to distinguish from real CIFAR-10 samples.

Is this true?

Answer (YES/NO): NO